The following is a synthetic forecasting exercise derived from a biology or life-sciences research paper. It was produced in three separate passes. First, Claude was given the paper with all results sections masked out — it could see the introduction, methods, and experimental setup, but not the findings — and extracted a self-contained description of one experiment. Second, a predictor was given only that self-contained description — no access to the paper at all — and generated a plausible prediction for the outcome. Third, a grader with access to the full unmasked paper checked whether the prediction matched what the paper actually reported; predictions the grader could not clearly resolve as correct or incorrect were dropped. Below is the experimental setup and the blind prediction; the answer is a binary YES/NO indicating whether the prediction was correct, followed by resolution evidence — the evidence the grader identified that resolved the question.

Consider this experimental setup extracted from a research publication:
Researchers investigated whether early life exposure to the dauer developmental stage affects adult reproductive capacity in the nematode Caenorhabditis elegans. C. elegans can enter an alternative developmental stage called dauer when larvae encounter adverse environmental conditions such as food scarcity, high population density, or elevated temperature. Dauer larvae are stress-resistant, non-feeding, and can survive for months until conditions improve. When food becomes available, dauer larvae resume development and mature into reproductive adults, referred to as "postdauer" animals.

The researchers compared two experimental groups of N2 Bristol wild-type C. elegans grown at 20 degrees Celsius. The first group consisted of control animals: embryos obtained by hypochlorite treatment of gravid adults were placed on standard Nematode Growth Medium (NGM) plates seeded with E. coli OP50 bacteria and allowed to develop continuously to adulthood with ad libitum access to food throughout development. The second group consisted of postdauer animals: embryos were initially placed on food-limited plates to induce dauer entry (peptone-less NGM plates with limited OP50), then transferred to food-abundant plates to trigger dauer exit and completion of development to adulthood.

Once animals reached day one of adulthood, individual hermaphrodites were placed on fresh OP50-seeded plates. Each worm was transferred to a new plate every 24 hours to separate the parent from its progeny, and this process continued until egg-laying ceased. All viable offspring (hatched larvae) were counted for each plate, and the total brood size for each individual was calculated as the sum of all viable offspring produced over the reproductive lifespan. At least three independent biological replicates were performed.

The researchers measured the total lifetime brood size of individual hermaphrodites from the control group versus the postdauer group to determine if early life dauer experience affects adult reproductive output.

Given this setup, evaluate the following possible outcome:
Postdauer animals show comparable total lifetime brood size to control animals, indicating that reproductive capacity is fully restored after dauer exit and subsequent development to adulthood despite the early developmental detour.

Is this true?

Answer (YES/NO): NO